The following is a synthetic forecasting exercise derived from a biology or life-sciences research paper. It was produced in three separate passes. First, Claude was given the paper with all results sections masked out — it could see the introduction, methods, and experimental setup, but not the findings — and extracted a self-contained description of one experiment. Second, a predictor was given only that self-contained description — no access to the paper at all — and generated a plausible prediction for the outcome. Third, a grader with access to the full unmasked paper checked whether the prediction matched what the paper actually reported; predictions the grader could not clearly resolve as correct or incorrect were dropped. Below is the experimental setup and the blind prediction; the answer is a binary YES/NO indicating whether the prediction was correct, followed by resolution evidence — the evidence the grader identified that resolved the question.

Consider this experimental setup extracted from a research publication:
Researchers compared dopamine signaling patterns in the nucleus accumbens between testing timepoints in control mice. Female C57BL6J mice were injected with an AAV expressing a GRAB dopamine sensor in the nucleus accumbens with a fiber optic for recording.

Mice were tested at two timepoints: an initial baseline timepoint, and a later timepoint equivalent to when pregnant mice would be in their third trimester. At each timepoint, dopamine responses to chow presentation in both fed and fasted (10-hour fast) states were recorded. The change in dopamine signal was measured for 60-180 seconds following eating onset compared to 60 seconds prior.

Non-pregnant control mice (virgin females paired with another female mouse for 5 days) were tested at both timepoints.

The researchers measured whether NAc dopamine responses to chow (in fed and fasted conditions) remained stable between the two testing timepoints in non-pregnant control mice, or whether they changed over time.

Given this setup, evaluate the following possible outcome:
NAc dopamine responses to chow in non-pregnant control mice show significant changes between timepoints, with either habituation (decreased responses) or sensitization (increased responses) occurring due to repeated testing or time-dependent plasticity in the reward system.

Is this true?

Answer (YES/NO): NO